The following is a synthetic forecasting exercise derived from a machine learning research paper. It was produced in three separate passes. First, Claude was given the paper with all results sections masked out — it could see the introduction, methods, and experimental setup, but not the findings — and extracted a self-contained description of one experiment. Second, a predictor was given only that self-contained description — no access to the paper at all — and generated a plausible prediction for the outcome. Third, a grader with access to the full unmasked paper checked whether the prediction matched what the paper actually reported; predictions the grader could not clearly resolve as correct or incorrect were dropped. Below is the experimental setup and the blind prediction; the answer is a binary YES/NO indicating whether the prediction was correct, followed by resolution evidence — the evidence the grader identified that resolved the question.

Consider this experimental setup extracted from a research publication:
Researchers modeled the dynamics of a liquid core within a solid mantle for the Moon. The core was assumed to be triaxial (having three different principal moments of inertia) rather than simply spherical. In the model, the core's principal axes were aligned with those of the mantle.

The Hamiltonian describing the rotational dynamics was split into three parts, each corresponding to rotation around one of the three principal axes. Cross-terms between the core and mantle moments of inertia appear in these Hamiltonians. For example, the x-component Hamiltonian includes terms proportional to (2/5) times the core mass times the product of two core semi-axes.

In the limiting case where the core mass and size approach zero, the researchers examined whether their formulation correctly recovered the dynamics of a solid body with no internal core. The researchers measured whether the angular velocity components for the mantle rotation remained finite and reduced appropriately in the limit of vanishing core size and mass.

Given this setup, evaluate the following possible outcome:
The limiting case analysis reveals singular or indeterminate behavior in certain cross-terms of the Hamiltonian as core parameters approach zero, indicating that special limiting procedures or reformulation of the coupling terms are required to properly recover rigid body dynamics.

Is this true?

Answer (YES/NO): NO